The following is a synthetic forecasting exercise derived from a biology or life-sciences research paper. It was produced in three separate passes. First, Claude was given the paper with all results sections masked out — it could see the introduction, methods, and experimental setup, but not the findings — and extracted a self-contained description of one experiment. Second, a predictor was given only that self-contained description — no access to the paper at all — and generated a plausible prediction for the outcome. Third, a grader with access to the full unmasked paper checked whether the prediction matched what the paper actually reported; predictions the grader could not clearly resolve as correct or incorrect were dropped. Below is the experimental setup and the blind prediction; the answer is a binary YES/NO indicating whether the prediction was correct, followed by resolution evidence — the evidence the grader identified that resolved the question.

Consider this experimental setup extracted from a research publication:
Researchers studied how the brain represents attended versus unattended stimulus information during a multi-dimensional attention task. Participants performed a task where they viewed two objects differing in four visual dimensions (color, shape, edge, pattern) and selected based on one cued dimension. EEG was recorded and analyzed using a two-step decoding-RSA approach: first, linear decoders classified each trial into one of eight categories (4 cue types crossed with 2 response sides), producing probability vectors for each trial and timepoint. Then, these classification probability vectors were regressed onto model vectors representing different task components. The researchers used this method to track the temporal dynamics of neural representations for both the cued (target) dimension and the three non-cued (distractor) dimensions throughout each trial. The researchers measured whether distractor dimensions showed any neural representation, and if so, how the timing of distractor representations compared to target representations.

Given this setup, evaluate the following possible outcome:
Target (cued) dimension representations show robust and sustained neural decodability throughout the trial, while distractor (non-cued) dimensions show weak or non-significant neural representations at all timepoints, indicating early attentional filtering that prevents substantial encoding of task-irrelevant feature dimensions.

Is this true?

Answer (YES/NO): NO